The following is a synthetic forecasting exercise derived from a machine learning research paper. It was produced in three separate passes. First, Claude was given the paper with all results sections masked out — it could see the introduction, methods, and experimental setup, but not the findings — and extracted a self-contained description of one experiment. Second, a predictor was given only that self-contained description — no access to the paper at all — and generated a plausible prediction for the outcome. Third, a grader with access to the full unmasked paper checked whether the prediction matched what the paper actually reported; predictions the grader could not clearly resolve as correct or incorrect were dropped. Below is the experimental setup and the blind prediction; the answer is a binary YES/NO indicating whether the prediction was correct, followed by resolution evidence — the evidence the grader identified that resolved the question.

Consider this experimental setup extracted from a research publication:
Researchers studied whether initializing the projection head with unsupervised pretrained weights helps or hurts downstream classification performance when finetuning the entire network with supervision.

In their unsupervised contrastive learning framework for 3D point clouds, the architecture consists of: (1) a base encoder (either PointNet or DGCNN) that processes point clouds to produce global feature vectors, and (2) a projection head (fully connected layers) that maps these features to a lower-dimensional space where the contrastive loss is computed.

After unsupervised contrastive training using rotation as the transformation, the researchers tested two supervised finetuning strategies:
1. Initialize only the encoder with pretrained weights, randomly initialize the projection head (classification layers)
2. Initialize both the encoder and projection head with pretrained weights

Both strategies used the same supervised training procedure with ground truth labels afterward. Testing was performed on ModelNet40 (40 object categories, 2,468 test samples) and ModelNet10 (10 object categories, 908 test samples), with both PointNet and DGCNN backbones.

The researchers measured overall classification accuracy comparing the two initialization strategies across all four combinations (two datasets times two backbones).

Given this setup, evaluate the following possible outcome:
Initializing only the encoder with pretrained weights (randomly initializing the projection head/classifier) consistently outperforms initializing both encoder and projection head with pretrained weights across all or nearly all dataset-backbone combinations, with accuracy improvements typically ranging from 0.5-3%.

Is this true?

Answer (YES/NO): NO